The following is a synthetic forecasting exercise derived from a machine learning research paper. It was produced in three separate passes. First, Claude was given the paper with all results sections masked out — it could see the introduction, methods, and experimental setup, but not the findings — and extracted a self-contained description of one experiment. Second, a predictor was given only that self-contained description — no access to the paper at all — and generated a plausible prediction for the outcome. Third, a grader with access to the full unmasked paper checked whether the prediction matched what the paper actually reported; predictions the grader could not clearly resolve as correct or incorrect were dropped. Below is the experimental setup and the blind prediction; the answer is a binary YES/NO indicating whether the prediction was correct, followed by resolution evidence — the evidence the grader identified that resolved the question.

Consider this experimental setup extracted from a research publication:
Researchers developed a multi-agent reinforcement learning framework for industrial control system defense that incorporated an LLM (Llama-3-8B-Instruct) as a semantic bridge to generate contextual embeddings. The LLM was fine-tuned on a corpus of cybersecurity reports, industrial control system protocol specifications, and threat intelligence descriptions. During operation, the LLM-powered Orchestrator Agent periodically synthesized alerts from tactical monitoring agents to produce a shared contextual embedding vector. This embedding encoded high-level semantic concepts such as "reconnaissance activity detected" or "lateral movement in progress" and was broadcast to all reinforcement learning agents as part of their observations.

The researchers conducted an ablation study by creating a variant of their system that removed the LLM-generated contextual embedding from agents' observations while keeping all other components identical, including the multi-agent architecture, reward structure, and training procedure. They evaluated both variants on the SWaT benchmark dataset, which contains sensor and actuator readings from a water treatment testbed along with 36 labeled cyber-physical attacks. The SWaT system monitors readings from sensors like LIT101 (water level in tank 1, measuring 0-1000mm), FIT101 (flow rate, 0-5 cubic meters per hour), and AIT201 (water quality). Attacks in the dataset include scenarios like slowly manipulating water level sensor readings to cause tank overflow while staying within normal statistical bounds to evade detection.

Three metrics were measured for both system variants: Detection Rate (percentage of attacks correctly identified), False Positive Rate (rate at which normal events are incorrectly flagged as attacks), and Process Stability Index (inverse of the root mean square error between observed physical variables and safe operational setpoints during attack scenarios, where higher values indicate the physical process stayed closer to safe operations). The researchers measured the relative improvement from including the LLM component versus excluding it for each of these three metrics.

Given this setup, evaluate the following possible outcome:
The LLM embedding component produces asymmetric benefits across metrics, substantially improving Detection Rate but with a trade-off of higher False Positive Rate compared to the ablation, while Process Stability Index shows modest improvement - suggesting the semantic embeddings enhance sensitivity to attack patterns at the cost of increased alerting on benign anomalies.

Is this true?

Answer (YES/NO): NO